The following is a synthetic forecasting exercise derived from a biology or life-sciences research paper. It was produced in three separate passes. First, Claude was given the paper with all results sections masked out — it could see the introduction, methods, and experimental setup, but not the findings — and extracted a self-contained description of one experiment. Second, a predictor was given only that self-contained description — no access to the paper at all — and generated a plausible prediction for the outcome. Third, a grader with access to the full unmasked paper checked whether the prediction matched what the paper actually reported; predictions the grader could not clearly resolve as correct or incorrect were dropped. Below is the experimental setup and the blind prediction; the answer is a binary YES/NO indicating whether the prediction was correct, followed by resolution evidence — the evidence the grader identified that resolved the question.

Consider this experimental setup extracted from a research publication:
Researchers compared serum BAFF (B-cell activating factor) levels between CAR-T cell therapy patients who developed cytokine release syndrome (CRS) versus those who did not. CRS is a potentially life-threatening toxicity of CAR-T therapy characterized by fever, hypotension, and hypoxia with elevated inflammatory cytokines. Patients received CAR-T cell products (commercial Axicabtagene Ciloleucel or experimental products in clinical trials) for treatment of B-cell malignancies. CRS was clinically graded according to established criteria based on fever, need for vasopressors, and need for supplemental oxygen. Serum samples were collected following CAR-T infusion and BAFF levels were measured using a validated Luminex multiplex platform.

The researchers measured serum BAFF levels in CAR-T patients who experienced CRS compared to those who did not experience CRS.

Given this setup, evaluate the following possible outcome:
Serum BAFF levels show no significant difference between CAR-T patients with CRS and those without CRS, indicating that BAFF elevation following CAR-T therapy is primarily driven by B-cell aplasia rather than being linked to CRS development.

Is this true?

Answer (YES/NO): NO